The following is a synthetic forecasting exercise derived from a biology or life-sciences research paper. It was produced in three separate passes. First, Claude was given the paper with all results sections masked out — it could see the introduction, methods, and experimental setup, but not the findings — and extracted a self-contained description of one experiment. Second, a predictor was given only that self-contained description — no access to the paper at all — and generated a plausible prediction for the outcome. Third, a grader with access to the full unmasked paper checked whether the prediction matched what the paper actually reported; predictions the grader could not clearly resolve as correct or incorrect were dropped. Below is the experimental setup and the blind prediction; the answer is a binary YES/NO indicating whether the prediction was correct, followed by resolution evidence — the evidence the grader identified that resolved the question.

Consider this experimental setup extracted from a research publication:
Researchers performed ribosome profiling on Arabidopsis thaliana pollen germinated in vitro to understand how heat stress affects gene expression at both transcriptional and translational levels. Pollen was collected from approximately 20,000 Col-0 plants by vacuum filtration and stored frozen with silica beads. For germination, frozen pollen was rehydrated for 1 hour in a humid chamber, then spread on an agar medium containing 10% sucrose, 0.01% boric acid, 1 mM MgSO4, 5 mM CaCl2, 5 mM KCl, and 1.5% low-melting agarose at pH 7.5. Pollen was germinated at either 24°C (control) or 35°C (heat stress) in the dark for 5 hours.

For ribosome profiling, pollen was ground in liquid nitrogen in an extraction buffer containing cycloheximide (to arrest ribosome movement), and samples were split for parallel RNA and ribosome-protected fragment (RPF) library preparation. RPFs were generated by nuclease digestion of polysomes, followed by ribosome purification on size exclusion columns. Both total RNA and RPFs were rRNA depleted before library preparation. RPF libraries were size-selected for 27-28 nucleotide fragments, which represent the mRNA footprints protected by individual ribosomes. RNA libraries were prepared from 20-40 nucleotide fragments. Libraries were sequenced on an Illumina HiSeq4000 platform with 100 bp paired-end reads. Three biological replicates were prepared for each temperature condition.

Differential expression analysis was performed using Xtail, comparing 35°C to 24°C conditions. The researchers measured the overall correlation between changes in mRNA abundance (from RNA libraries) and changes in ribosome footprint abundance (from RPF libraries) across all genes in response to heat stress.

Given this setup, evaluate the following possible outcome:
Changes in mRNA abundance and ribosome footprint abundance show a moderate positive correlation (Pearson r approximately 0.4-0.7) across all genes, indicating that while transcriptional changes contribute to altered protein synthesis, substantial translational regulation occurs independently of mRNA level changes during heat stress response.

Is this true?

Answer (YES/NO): NO